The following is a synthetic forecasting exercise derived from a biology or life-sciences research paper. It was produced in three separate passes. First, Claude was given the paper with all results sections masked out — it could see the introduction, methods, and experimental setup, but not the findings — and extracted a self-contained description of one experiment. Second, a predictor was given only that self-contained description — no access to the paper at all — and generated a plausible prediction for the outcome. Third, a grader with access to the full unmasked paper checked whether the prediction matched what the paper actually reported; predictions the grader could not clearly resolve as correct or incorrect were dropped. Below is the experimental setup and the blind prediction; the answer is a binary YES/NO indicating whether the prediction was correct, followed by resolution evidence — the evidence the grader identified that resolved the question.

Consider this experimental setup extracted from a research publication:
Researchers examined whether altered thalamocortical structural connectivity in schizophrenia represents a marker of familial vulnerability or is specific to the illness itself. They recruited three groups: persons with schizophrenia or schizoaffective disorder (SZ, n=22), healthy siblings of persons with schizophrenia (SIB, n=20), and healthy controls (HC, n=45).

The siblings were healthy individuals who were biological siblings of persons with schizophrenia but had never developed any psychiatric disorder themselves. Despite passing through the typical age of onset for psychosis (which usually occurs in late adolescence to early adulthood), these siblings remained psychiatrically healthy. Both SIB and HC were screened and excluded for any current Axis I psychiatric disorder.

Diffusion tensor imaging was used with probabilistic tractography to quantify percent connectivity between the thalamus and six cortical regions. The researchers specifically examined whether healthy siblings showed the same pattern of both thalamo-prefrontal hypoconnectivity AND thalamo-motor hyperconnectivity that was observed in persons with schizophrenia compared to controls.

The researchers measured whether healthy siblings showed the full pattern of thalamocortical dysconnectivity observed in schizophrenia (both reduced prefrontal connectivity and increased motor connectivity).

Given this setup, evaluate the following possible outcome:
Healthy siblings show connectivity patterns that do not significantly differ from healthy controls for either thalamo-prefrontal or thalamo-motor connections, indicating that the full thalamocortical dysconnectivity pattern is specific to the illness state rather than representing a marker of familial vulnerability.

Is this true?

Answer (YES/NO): NO